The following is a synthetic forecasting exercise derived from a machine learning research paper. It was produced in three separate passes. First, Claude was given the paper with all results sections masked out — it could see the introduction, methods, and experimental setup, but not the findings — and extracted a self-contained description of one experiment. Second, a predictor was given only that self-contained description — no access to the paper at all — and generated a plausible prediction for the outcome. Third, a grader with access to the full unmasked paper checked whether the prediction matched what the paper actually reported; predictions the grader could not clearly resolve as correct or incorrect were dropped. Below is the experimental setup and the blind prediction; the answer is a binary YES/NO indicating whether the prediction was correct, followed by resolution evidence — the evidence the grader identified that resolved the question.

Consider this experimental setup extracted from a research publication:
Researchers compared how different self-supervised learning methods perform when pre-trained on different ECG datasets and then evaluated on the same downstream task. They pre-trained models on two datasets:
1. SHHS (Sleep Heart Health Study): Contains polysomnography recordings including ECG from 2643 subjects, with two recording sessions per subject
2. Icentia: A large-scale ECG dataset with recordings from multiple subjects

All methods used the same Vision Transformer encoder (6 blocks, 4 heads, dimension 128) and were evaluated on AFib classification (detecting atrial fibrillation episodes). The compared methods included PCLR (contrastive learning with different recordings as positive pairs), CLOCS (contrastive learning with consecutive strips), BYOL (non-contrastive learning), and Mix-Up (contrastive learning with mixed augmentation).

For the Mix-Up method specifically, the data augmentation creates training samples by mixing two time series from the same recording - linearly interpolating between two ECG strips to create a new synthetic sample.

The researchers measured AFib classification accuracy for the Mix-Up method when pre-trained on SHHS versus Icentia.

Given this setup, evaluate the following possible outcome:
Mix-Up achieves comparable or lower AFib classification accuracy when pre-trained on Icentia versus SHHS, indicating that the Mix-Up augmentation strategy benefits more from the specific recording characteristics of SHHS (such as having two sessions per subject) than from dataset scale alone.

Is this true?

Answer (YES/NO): YES